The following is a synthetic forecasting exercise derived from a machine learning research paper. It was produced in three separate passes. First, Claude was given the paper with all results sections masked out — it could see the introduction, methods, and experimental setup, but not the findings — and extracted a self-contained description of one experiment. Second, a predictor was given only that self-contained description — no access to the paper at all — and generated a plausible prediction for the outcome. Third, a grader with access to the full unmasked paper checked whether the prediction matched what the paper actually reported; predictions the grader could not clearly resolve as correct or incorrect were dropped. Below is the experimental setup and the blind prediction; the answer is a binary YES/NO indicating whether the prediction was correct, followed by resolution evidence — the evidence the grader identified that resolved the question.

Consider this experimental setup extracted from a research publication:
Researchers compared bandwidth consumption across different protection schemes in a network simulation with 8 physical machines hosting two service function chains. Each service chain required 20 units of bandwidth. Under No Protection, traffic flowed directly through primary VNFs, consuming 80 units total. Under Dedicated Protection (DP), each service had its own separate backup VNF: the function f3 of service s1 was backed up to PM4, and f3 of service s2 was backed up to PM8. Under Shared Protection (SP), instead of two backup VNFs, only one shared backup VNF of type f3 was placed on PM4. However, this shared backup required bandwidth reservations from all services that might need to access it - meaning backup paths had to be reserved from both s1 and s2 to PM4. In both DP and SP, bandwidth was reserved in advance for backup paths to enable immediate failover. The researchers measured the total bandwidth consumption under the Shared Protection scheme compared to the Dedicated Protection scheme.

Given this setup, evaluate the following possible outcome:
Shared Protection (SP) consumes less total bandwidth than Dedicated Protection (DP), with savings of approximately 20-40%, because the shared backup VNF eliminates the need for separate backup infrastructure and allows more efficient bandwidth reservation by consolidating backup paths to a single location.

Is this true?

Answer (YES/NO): NO